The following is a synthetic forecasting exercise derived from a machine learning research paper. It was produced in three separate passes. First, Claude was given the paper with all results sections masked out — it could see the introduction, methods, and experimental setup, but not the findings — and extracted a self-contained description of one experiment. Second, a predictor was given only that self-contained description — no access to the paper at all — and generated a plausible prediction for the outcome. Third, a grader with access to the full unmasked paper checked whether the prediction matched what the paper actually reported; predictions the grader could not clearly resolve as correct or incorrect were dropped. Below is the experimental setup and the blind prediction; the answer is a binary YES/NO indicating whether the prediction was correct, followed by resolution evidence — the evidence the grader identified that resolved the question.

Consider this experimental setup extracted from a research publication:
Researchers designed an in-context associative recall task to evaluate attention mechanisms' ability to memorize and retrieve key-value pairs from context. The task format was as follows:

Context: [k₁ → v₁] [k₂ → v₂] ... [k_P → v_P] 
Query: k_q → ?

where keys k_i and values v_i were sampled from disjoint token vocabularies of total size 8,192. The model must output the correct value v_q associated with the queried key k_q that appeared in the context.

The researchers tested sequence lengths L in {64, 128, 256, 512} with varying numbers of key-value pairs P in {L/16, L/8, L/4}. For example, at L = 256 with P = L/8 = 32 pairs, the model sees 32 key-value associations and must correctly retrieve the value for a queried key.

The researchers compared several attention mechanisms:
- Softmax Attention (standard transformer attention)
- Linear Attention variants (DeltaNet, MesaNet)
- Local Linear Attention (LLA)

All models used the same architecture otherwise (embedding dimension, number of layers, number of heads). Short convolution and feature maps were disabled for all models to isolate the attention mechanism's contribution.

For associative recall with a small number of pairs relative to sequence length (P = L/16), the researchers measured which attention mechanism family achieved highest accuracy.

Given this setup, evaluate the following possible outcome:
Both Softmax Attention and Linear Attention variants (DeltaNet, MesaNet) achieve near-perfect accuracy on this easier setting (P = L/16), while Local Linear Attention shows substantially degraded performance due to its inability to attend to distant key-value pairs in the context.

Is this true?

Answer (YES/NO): NO